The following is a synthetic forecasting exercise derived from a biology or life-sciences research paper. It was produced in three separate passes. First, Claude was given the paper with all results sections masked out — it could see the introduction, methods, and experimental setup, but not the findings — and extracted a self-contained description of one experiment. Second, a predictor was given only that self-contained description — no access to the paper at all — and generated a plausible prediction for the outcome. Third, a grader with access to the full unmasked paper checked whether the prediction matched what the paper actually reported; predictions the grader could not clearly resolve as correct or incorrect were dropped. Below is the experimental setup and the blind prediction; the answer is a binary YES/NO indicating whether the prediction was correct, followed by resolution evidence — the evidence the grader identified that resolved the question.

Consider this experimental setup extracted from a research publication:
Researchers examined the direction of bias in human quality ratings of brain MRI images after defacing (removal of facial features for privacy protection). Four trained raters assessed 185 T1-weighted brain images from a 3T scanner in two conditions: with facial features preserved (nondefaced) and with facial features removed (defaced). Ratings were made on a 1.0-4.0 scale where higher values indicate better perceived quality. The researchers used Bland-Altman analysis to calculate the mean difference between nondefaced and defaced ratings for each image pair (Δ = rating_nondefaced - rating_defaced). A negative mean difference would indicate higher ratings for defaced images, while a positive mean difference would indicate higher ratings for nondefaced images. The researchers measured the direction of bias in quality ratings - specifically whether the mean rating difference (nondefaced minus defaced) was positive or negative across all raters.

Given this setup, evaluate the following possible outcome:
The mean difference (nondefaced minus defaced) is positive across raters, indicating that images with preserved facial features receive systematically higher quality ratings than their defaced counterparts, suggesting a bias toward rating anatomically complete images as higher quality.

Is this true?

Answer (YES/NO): NO